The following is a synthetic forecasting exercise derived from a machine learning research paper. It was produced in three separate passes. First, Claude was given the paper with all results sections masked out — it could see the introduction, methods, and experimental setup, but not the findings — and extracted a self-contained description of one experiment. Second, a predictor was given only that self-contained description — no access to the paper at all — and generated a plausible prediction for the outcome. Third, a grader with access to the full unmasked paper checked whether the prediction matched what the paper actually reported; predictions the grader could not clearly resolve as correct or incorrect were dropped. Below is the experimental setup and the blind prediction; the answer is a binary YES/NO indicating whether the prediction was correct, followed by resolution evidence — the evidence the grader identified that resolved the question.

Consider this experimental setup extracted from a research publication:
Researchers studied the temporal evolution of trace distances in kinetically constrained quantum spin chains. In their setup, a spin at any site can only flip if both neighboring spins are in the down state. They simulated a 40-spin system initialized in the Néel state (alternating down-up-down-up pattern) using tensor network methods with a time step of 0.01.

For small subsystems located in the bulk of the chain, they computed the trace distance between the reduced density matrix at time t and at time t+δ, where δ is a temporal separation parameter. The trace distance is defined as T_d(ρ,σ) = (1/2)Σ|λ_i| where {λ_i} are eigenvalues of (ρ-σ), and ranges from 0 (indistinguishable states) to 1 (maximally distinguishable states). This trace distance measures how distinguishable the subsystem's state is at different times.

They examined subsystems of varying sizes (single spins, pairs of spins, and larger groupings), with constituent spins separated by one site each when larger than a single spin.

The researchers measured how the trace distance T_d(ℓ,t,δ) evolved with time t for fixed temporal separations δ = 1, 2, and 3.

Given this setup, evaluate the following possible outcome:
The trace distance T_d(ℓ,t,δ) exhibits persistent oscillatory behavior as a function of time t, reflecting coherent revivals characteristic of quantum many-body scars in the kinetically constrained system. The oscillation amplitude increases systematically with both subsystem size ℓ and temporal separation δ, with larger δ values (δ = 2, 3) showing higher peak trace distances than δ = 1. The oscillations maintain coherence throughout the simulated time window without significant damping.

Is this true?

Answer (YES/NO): NO